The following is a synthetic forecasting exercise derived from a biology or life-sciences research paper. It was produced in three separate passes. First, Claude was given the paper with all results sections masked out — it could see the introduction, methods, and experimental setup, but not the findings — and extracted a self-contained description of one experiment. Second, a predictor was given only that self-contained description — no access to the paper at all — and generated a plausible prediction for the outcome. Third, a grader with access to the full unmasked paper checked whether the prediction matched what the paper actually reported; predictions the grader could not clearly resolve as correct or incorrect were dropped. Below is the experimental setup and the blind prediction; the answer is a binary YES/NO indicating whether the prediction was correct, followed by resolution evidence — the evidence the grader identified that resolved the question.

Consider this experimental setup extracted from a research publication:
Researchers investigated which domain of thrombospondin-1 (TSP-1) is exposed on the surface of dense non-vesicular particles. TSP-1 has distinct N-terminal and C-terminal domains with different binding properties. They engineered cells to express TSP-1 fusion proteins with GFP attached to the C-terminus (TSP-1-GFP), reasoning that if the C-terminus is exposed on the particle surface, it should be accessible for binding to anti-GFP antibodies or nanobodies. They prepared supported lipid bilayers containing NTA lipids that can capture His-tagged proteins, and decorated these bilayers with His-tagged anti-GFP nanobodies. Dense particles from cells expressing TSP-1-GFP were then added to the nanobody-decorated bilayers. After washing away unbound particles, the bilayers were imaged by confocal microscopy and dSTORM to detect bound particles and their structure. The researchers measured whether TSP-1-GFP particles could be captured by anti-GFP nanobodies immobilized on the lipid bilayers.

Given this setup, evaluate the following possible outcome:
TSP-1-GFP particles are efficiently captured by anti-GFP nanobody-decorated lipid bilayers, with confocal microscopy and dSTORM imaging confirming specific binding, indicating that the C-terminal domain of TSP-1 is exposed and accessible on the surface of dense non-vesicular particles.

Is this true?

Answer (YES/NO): YES